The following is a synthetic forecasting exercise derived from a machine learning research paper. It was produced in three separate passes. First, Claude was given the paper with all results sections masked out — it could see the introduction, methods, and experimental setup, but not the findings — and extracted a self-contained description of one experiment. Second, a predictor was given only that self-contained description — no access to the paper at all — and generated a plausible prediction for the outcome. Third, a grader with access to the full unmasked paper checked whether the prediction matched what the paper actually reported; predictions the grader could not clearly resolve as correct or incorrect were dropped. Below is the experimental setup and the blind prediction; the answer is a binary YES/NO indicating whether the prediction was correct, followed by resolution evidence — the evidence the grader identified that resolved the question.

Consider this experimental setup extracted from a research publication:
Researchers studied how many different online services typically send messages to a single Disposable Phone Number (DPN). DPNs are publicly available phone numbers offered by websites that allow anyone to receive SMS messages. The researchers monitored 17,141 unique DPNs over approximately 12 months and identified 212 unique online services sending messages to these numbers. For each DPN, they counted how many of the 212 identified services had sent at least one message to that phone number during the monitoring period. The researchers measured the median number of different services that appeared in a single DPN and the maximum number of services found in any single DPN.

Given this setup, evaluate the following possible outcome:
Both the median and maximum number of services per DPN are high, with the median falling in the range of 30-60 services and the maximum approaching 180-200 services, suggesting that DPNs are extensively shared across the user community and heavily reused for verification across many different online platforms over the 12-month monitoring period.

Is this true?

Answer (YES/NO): NO